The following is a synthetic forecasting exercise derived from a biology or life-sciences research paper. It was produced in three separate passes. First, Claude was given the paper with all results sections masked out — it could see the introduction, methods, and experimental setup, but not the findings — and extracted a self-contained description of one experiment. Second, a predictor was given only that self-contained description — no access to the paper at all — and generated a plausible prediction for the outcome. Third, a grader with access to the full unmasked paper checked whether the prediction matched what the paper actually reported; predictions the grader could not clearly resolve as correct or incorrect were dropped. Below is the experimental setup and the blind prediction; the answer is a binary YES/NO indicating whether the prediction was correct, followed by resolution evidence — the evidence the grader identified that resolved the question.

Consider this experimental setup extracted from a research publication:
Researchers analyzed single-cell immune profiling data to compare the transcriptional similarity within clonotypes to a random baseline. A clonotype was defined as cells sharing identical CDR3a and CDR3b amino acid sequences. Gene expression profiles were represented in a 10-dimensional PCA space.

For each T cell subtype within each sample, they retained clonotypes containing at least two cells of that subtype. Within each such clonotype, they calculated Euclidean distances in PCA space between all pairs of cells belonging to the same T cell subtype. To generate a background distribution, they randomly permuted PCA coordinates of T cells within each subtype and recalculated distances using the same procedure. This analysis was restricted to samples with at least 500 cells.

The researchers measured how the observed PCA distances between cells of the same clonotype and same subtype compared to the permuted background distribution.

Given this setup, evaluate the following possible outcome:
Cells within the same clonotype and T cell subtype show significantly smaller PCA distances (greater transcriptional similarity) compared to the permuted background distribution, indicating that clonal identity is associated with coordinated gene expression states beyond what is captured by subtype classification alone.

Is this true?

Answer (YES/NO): YES